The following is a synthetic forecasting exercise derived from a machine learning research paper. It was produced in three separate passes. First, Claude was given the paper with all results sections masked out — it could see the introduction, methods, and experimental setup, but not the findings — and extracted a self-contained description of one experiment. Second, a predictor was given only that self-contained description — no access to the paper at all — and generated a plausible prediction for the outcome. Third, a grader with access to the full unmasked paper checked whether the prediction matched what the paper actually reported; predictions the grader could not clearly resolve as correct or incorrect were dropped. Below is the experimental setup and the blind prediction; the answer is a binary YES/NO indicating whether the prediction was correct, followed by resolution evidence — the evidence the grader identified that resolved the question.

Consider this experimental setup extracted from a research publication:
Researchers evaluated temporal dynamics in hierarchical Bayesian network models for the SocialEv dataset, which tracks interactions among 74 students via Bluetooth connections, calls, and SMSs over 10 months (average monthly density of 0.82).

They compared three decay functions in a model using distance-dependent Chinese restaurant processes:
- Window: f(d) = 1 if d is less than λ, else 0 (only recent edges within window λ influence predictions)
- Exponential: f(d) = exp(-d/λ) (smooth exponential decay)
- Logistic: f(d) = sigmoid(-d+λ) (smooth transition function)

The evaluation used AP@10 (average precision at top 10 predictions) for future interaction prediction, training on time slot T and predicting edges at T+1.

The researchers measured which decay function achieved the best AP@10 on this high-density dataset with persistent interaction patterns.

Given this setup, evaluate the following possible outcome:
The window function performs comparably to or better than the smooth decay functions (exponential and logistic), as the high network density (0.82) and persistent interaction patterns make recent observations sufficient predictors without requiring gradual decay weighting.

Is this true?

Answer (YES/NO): YES